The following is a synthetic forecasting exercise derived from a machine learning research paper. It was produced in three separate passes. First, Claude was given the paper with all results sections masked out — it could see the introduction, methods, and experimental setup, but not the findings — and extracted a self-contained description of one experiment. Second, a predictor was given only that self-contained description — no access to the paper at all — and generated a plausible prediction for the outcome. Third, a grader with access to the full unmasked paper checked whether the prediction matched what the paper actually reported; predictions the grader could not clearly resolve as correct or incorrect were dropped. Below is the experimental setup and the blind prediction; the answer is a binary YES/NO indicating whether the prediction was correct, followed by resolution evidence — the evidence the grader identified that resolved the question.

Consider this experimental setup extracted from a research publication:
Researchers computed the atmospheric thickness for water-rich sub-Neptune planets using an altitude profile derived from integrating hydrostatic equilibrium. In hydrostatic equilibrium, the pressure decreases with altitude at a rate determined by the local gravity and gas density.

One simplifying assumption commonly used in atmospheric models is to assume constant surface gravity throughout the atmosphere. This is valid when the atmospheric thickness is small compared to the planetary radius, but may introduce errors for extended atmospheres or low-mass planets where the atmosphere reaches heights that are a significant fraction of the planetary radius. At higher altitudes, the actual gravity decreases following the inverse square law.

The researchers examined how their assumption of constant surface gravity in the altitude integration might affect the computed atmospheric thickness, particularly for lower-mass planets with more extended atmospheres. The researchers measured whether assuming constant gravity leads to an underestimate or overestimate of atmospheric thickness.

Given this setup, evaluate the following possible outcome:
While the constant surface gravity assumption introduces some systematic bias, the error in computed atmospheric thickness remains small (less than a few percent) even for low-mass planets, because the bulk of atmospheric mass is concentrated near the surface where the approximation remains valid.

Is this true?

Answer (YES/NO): NO